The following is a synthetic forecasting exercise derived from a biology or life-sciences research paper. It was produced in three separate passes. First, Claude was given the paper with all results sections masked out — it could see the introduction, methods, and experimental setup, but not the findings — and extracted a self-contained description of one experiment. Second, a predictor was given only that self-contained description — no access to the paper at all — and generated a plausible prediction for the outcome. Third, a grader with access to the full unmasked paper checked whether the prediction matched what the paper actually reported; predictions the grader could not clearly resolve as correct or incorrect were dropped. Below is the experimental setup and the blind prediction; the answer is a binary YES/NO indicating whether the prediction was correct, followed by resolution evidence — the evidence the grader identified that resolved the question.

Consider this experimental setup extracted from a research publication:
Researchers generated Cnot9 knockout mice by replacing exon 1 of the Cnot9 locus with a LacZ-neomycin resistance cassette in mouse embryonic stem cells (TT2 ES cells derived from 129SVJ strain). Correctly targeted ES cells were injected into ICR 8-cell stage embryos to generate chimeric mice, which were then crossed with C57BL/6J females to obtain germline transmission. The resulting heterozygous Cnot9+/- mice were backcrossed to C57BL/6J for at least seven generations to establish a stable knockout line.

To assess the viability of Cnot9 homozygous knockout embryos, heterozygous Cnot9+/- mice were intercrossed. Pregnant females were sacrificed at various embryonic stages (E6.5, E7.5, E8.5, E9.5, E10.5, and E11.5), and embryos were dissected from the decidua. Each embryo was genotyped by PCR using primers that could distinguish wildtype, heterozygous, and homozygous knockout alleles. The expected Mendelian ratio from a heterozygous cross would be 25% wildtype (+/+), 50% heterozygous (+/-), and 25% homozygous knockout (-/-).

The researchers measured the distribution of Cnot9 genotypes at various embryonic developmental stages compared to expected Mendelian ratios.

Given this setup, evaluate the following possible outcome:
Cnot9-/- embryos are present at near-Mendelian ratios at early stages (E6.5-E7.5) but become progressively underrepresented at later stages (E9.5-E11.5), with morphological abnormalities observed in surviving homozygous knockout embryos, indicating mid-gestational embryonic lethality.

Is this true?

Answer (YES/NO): YES